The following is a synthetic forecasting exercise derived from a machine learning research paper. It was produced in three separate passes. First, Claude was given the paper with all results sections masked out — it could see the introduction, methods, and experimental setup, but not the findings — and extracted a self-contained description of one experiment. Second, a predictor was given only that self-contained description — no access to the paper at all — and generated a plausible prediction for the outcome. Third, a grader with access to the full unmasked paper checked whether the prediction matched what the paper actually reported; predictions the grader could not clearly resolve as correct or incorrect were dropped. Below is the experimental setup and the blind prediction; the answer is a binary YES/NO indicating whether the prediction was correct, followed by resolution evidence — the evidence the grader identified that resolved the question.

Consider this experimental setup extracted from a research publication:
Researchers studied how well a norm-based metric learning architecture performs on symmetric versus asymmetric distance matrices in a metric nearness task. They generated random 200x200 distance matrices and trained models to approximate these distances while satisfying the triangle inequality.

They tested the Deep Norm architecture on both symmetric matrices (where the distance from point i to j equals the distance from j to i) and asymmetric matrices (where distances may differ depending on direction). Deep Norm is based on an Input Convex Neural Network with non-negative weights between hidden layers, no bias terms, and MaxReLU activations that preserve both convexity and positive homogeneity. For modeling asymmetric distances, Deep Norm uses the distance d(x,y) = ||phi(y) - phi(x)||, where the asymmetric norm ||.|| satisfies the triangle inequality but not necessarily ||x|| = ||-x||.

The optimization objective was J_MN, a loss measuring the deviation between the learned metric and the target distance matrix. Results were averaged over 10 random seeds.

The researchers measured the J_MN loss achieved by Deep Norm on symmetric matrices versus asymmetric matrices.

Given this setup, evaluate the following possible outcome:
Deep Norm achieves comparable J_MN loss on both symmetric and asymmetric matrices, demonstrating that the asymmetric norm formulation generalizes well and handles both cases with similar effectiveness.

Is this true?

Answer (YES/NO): NO